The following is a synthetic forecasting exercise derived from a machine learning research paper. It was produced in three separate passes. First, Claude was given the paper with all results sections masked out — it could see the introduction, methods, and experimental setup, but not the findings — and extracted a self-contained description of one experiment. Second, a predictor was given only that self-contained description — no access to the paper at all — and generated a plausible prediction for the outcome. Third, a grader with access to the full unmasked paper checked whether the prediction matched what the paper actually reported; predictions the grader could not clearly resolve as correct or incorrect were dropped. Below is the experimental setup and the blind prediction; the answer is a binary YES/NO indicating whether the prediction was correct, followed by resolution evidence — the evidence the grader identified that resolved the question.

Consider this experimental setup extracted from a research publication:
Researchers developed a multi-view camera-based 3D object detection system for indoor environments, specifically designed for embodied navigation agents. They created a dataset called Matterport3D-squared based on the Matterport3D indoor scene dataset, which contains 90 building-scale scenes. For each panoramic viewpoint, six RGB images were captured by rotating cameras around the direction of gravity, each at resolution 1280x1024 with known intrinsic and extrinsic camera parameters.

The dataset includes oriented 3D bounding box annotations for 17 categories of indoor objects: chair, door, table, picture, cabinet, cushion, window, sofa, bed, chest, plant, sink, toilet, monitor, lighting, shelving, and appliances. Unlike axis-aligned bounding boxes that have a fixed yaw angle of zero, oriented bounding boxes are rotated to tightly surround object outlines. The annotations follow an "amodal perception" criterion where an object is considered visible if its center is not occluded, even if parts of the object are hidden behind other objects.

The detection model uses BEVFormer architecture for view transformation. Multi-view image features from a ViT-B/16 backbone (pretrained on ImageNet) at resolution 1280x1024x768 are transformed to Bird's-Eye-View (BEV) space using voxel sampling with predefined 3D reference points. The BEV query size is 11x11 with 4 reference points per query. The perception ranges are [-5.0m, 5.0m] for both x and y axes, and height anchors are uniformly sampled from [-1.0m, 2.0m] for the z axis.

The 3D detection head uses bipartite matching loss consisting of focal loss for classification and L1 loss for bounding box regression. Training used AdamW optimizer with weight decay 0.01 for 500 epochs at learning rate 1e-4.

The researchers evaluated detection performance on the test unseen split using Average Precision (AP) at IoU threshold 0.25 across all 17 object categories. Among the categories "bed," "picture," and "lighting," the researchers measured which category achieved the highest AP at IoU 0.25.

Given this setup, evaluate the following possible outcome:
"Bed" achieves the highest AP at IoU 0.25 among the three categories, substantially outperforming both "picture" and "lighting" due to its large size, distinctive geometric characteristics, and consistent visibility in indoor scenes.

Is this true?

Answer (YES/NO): YES